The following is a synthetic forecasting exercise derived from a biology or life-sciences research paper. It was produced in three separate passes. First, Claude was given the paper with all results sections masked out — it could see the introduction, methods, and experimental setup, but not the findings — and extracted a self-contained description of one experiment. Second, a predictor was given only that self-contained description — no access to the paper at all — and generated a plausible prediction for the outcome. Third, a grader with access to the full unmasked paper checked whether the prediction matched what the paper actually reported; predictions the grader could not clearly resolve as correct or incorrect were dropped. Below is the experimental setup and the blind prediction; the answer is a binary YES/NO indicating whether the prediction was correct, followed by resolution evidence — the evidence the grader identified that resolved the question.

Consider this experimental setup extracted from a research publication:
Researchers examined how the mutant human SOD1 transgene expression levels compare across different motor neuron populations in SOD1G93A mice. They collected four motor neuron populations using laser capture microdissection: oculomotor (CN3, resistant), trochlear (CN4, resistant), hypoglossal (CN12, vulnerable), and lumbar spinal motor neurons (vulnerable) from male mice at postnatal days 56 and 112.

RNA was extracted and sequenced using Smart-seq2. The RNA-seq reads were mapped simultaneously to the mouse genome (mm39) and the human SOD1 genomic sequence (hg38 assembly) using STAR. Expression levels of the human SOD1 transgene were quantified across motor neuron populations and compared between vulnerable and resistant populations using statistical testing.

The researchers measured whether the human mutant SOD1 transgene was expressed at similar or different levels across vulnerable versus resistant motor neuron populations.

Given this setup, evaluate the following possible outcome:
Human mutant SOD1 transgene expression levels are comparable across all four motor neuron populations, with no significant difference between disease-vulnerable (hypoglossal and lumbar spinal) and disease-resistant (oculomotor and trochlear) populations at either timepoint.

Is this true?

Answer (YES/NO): NO